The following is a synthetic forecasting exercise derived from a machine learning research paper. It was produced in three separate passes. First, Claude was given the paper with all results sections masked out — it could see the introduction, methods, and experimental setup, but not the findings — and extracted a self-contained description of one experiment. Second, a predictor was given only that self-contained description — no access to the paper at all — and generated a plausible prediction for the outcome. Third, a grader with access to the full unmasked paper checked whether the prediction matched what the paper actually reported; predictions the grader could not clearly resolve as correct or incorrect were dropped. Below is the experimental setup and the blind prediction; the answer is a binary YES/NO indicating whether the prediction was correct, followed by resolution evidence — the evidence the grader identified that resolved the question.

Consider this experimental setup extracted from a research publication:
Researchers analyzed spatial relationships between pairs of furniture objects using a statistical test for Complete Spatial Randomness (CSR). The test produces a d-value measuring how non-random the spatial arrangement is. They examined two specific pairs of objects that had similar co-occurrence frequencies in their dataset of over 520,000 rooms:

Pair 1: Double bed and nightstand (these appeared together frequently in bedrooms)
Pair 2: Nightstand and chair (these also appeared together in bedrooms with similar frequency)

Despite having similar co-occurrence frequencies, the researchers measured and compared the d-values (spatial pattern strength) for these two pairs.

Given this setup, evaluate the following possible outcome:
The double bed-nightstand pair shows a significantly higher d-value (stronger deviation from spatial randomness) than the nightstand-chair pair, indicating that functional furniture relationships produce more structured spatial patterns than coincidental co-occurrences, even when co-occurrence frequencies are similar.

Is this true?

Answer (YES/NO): YES